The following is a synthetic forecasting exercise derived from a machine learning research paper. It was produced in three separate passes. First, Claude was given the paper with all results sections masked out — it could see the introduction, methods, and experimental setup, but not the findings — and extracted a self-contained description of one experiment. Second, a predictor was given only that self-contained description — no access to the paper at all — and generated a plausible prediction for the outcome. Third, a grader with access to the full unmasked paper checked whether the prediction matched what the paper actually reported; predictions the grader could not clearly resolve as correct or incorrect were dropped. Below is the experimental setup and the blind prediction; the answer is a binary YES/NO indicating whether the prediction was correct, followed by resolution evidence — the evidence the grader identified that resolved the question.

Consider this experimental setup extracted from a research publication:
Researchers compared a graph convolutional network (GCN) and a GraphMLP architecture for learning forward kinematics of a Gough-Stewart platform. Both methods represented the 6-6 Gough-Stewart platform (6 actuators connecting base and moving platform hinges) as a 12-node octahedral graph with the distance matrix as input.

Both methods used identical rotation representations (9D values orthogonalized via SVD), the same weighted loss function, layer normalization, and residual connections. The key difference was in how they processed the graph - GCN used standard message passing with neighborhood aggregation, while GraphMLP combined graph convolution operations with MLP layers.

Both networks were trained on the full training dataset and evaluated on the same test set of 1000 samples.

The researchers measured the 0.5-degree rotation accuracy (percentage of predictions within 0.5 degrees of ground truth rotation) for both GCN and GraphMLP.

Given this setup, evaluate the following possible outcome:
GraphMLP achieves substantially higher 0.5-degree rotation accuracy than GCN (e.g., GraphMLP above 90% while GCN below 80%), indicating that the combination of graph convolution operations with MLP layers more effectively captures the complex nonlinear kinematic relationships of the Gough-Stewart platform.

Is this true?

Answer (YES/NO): NO